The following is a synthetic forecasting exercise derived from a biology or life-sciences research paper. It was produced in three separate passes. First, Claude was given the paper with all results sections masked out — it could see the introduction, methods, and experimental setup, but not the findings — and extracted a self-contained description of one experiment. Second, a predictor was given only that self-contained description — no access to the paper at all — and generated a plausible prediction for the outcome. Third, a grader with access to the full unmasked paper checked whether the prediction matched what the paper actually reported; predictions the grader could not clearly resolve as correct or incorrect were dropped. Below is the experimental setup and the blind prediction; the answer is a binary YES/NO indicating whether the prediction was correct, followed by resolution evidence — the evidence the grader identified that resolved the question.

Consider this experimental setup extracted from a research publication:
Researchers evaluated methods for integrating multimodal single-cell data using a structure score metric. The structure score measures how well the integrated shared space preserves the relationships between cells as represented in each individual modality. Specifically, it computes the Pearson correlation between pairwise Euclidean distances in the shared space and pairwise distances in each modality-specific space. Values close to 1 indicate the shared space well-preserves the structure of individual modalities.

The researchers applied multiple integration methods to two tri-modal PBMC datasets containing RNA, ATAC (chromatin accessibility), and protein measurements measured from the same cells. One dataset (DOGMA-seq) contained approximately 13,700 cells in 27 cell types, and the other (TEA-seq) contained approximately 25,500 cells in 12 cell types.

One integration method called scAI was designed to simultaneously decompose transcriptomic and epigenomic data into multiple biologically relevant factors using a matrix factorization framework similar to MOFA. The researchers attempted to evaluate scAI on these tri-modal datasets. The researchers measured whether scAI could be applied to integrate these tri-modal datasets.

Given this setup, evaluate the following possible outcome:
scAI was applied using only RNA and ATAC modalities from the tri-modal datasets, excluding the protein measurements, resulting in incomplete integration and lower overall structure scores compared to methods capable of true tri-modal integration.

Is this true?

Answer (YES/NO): NO